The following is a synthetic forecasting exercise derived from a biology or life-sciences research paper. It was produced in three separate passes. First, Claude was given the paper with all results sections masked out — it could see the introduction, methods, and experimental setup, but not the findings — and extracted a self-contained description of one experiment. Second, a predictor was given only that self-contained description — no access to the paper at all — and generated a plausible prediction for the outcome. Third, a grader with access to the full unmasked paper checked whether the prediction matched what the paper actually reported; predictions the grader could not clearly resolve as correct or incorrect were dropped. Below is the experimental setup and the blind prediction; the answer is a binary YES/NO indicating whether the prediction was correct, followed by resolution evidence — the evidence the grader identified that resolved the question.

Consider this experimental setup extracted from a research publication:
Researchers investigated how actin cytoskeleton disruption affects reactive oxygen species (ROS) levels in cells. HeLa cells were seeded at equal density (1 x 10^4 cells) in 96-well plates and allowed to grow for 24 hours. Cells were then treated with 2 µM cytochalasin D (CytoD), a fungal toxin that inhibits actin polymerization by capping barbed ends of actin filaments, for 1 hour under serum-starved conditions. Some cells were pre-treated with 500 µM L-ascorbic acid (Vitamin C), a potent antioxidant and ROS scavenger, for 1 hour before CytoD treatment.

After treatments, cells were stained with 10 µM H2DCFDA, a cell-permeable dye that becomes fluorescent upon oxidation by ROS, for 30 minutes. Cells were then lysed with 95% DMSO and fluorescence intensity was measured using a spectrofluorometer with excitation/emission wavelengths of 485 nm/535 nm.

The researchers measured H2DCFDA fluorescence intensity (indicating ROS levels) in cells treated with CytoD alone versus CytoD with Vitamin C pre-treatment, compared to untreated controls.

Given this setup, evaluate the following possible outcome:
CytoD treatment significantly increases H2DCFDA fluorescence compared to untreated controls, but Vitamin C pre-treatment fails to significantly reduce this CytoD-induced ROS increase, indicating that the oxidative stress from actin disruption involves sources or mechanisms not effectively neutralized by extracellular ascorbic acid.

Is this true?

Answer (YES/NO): NO